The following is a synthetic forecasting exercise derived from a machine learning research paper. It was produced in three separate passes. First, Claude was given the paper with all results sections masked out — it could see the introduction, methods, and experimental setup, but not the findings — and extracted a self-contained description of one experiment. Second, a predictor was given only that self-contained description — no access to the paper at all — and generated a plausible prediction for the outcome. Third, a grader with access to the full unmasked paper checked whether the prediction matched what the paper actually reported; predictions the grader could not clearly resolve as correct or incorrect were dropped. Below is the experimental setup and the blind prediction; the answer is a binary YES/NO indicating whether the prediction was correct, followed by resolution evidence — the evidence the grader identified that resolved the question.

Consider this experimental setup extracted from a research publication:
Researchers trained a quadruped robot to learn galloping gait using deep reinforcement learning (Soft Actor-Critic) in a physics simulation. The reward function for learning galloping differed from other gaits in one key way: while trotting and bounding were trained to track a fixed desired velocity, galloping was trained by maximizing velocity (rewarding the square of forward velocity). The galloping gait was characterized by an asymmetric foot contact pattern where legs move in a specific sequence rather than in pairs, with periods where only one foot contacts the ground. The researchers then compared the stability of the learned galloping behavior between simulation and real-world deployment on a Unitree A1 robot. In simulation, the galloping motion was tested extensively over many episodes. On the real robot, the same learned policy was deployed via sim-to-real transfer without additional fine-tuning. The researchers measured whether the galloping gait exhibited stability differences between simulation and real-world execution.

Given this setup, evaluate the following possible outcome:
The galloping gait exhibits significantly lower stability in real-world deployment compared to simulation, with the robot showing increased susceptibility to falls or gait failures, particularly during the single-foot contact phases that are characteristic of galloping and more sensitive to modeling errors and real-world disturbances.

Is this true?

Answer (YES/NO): YES